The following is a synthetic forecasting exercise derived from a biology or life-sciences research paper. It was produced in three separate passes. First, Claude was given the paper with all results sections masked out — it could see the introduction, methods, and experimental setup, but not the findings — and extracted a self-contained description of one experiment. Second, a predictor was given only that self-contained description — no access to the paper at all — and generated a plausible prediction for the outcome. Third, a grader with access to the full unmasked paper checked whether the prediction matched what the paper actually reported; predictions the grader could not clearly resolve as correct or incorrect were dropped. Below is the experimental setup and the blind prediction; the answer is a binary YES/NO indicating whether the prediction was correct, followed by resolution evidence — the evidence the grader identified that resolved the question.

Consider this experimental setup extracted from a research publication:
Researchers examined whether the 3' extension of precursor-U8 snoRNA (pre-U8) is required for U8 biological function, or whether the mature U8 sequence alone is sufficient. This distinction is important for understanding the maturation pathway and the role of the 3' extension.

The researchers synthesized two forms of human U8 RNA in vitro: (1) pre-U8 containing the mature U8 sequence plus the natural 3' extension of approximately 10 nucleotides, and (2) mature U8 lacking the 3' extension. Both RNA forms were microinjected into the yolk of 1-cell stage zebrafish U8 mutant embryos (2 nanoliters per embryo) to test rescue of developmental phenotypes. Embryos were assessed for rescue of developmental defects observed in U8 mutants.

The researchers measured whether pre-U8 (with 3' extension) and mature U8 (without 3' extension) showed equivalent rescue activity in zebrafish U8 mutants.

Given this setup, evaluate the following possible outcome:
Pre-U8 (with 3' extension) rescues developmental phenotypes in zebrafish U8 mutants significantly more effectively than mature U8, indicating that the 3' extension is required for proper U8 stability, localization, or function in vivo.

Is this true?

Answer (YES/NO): YES